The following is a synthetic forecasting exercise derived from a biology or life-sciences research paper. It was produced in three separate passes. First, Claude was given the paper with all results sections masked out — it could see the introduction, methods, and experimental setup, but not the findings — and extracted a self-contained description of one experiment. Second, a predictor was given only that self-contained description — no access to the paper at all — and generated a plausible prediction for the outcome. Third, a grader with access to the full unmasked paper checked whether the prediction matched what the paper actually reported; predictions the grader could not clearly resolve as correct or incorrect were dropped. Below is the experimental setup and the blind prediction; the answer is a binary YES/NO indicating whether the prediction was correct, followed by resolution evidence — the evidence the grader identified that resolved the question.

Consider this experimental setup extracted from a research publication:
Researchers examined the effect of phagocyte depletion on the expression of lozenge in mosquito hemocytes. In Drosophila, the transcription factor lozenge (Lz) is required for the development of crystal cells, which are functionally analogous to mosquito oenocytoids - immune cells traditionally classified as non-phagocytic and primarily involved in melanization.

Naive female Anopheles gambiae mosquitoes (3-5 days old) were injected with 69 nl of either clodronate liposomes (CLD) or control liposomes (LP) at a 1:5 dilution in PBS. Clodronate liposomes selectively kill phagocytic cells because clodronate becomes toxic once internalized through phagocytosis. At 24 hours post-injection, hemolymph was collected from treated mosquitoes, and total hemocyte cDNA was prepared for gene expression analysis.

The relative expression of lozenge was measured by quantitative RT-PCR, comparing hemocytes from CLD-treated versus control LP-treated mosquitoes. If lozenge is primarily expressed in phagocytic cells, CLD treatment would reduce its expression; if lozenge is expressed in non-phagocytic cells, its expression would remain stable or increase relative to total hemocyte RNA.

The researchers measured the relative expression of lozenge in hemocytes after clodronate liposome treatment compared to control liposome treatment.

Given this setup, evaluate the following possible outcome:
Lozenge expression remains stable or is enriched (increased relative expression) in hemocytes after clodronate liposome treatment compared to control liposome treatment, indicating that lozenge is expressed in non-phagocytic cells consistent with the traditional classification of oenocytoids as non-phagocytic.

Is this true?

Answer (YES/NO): NO